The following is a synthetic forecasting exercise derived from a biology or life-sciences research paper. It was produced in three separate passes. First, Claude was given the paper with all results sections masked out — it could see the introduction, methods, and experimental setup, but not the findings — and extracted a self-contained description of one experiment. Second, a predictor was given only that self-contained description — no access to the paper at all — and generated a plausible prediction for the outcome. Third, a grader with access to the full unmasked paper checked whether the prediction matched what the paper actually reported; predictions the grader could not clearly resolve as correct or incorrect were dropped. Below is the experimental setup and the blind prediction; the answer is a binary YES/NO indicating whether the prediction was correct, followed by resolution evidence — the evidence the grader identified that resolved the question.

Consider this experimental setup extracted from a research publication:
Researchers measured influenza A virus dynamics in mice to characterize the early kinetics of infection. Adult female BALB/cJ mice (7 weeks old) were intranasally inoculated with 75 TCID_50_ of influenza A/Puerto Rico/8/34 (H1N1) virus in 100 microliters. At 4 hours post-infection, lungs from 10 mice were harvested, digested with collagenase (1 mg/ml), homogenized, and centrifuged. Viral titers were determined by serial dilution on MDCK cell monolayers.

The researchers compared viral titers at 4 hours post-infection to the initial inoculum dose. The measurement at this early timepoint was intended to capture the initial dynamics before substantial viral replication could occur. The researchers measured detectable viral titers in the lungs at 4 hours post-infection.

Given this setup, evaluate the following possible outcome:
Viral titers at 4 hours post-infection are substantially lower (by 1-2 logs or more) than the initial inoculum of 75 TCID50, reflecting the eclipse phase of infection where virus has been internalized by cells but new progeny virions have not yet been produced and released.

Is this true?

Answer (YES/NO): YES